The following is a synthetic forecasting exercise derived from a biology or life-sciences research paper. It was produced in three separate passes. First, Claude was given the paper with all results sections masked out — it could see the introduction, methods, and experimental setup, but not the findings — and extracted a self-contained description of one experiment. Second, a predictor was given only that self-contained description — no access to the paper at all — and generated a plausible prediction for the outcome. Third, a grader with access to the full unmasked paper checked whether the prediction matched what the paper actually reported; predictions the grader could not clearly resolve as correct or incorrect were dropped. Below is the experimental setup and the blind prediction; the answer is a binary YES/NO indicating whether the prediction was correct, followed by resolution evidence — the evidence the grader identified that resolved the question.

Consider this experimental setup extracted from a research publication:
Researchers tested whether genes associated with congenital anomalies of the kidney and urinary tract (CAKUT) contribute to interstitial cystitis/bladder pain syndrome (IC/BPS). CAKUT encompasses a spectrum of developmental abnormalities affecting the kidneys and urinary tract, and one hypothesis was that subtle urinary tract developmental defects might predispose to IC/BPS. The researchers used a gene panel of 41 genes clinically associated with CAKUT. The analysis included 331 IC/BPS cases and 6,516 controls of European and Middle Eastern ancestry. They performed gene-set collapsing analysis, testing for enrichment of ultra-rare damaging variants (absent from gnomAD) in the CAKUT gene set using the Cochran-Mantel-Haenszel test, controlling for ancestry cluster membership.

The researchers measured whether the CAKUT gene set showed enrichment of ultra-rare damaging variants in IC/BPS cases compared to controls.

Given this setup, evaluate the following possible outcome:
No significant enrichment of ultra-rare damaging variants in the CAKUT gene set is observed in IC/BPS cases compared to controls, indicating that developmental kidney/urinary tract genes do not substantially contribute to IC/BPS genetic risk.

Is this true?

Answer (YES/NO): YES